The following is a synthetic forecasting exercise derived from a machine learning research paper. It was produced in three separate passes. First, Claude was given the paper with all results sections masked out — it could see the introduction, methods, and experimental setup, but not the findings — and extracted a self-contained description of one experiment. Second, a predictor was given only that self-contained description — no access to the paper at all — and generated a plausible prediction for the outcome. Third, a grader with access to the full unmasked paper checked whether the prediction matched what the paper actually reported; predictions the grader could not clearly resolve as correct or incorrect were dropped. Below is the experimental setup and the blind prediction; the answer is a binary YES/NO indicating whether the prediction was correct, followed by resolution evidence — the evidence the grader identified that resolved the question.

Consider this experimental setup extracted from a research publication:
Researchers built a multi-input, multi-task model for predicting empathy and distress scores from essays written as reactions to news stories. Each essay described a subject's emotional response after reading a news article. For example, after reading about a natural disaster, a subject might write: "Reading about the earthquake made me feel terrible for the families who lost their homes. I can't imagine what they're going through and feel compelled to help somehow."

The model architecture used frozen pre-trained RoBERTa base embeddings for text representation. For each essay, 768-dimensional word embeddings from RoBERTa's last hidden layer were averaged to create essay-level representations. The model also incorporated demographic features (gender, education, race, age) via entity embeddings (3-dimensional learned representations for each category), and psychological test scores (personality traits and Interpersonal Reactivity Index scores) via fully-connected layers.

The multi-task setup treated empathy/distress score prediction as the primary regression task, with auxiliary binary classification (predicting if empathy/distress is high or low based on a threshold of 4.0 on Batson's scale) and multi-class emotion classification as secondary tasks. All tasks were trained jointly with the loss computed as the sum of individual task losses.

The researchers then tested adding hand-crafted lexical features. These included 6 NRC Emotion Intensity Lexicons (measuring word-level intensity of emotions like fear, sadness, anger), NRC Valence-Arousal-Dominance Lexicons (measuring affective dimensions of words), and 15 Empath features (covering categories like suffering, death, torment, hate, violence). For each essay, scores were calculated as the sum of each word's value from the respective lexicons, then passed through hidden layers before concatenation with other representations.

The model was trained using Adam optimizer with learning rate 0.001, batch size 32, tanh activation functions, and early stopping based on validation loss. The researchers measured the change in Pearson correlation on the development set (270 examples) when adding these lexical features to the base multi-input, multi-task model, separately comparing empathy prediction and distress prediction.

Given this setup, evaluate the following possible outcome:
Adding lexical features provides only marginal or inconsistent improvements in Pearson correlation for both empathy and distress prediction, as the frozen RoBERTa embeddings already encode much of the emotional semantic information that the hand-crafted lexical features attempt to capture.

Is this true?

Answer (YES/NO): NO